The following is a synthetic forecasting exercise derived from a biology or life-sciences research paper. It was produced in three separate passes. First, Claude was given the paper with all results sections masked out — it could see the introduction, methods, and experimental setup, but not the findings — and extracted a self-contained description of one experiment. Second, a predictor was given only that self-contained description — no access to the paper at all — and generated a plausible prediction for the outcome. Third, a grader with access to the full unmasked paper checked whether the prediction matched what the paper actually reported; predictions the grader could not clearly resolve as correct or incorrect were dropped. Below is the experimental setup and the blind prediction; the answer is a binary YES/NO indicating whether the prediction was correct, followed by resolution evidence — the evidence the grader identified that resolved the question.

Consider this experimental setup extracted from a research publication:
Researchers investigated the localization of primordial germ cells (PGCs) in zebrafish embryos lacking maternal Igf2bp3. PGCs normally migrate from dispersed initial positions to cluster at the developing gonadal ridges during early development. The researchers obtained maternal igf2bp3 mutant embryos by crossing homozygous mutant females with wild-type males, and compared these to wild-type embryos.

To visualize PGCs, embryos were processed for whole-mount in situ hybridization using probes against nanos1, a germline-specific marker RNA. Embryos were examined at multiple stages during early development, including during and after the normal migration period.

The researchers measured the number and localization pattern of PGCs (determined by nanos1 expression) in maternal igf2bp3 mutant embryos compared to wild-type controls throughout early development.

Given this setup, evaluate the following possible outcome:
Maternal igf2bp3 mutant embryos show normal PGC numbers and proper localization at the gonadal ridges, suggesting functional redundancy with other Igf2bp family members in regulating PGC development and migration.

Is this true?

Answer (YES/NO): NO